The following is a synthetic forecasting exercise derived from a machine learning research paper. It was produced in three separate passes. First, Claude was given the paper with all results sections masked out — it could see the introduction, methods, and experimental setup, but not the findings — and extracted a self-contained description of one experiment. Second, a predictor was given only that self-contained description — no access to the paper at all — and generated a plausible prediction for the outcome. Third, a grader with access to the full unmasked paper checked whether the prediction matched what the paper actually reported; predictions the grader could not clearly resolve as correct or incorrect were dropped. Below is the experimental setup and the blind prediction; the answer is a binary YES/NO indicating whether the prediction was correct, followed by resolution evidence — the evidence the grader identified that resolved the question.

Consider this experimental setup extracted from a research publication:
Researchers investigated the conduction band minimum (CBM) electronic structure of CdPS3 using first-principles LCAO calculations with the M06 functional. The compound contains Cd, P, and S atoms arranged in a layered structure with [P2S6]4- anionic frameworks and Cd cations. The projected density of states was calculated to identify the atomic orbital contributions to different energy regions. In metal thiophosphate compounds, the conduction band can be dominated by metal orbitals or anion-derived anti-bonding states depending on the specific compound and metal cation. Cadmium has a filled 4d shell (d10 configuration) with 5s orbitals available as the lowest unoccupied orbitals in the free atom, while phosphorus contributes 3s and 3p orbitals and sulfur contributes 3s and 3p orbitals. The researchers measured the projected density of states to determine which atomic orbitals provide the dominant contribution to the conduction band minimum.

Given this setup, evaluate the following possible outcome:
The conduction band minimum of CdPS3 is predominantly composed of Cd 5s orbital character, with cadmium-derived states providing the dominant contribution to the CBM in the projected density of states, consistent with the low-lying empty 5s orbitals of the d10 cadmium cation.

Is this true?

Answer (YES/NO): NO